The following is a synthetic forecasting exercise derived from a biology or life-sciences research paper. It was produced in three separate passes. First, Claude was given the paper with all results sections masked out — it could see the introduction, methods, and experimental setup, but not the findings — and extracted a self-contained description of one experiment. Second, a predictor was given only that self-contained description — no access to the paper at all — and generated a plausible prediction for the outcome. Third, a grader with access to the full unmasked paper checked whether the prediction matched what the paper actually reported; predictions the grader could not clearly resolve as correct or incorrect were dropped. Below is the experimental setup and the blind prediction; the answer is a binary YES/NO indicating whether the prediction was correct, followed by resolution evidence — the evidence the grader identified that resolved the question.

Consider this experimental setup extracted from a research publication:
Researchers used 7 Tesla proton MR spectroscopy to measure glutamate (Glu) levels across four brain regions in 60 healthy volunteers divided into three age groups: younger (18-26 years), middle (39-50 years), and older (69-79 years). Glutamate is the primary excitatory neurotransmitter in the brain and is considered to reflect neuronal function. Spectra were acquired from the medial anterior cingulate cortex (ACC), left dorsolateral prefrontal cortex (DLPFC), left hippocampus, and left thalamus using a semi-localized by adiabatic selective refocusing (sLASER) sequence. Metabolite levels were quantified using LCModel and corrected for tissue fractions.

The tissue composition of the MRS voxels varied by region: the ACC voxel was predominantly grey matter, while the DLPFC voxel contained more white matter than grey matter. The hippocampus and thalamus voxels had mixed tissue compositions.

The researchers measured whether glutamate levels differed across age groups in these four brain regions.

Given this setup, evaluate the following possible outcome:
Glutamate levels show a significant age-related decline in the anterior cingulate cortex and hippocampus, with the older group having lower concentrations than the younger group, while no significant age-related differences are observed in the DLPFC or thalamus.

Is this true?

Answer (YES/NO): NO